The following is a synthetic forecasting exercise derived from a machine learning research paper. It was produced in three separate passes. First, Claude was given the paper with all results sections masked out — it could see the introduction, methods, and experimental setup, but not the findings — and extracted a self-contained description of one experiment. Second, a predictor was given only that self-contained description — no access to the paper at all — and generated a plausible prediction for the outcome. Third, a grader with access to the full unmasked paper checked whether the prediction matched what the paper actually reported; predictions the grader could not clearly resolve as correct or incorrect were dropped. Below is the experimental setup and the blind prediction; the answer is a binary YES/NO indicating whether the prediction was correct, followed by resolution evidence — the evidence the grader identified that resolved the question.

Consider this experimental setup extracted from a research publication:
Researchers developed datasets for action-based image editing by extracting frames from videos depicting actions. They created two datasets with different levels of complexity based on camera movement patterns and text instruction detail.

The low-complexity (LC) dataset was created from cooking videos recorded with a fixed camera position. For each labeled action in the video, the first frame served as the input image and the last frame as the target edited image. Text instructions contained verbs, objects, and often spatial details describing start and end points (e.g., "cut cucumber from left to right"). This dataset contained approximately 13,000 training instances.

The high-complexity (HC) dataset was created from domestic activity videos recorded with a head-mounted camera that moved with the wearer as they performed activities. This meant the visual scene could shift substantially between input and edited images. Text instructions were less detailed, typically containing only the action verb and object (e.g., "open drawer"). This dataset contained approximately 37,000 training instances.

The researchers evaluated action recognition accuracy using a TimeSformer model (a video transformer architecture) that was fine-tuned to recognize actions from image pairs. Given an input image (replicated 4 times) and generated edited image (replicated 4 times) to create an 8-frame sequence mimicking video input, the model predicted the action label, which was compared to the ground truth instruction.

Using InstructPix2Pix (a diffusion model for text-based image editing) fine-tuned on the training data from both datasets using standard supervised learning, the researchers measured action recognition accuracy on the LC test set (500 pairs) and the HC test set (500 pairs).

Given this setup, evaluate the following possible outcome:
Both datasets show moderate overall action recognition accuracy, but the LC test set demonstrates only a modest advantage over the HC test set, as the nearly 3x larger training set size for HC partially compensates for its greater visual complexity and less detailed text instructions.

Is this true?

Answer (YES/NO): NO